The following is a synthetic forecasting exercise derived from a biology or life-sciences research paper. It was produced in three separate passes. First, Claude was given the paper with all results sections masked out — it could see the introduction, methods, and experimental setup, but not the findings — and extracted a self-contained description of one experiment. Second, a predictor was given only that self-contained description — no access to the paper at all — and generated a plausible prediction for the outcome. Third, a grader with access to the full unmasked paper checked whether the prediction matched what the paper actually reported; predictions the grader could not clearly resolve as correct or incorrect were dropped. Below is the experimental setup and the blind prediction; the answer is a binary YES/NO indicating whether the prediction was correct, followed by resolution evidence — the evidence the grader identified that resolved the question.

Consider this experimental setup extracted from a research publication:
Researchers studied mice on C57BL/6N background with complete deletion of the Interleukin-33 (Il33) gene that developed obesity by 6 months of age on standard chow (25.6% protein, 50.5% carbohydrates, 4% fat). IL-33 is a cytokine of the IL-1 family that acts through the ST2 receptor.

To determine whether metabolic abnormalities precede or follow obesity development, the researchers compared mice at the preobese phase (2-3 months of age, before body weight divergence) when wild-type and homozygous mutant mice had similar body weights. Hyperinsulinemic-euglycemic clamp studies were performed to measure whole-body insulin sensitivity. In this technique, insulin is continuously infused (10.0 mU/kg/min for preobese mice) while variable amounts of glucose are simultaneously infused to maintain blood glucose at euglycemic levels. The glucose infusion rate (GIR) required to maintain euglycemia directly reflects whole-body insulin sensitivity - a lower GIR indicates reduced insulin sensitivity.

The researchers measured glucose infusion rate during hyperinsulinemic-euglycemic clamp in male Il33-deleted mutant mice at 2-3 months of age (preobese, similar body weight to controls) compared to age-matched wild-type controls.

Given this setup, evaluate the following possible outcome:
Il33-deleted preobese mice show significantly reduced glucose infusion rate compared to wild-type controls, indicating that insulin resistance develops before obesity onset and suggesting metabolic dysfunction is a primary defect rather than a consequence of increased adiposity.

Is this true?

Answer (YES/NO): YES